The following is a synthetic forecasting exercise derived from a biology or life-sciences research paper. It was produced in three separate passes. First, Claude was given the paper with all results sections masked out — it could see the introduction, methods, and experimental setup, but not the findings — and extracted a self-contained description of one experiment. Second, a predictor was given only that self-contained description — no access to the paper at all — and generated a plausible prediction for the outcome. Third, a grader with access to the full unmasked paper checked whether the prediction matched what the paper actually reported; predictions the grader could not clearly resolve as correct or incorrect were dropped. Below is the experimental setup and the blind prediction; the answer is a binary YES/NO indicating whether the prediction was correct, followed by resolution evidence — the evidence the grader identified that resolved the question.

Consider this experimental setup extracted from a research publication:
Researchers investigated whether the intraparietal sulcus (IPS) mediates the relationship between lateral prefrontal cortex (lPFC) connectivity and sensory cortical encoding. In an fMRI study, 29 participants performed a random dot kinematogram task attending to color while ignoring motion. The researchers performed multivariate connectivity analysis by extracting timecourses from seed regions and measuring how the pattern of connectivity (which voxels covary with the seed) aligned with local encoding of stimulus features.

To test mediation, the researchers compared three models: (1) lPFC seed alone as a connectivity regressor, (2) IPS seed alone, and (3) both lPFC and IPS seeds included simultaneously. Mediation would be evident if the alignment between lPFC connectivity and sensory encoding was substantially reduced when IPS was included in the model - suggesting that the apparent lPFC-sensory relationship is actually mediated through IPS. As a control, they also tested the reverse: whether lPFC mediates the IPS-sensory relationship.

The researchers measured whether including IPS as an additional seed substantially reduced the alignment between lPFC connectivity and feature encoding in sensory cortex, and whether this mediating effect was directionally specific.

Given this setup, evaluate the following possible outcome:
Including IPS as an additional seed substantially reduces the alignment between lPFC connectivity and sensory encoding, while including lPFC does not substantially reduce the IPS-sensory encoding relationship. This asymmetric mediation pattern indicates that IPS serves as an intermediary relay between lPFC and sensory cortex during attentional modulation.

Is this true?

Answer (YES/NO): YES